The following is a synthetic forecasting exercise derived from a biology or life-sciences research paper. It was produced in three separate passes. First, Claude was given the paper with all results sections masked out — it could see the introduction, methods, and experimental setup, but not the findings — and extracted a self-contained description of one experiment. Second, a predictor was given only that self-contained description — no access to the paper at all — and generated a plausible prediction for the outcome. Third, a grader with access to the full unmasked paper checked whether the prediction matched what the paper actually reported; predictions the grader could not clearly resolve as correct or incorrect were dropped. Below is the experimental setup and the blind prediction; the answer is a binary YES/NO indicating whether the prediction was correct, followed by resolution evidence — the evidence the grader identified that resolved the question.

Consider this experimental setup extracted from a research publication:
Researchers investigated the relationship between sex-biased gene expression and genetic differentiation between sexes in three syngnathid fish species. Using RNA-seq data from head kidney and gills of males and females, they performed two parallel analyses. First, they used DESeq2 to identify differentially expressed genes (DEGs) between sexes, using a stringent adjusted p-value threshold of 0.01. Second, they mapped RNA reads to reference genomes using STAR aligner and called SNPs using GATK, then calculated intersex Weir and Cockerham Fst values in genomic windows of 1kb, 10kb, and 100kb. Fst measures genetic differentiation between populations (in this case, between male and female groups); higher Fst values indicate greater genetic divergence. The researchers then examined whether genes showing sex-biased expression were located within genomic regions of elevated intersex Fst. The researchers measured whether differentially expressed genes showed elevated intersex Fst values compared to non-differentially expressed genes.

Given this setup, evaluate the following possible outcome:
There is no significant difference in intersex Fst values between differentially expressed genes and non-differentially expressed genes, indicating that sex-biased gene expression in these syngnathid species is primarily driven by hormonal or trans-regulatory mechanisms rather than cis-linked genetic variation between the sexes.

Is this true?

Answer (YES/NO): NO